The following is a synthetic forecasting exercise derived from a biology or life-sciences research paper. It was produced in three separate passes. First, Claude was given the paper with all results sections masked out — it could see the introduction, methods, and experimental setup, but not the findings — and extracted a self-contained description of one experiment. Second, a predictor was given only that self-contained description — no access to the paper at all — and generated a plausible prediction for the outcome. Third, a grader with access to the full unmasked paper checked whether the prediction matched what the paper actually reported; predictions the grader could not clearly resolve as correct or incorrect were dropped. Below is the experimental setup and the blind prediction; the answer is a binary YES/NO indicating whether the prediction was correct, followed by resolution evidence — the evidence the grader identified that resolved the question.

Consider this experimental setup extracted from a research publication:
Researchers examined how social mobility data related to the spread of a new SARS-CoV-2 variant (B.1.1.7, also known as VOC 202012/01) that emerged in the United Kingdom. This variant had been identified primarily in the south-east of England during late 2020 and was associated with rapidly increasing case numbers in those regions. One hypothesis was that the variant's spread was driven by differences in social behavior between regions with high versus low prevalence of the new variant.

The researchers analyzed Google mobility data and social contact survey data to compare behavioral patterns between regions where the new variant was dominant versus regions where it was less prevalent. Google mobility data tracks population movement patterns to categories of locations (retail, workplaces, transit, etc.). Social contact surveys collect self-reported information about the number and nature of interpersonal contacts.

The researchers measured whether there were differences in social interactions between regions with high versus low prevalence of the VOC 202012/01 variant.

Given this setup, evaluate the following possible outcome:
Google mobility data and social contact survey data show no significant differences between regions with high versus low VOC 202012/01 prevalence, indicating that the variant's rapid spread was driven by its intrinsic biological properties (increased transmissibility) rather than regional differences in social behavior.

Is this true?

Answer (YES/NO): YES